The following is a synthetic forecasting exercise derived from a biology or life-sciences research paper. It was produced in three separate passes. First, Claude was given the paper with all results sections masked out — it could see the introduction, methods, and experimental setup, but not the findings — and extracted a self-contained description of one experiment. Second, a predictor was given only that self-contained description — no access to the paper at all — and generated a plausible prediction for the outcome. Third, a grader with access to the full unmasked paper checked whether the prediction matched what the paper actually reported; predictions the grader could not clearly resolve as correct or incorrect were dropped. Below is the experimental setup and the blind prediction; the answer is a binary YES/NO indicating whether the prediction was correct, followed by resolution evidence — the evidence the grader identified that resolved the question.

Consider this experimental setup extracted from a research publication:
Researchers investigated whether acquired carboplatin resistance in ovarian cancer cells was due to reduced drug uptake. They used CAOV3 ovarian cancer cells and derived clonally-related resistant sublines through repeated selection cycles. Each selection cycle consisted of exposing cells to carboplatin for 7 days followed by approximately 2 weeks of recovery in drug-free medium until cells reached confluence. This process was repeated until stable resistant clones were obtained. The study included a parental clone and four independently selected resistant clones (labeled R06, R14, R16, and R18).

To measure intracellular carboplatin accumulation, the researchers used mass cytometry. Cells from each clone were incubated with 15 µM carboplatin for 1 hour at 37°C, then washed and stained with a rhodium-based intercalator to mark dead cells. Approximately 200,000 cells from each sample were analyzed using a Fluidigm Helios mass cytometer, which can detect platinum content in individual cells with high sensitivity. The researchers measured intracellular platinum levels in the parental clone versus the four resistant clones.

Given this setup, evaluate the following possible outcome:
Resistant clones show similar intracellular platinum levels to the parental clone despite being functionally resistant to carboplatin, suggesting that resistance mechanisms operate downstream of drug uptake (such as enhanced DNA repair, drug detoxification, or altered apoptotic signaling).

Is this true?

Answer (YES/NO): YES